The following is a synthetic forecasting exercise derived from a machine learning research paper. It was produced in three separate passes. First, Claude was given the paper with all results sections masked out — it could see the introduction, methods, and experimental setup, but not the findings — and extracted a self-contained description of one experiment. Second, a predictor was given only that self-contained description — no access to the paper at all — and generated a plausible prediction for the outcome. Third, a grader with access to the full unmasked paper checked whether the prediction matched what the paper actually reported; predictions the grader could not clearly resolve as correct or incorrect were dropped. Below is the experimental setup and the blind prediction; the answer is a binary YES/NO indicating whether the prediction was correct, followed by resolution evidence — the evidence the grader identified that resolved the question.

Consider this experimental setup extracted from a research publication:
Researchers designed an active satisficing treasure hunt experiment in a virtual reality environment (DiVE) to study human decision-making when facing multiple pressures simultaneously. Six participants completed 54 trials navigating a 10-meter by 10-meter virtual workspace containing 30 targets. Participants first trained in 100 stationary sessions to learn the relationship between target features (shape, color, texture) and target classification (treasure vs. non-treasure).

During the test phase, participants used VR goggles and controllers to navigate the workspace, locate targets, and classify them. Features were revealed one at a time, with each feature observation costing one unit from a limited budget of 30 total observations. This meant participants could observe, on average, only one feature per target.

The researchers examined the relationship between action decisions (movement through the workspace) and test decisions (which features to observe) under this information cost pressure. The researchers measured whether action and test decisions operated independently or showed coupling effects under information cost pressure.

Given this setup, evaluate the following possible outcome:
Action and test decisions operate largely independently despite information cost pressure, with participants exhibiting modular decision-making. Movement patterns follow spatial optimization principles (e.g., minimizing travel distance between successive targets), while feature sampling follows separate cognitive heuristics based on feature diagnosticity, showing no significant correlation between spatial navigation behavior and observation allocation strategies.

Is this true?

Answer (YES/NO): NO